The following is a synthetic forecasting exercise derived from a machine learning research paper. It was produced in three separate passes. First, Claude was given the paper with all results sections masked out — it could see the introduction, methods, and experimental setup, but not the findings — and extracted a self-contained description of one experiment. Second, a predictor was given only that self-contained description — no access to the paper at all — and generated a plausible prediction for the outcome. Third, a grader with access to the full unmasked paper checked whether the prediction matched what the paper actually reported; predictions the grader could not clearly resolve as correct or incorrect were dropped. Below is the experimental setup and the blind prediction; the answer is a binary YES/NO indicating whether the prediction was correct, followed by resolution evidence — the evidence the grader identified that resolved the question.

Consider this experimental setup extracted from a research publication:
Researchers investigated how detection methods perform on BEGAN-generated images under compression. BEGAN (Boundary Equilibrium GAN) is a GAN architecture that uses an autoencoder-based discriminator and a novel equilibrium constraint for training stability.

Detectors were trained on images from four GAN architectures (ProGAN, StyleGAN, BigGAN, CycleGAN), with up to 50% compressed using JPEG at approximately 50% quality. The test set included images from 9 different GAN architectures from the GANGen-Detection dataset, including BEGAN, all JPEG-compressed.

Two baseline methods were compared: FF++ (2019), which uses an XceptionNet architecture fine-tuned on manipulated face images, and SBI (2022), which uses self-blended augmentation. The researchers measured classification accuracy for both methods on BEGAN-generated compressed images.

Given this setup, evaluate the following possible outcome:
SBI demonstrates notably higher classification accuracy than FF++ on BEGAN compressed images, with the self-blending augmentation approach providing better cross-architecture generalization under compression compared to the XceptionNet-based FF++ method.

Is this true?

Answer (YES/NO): YES